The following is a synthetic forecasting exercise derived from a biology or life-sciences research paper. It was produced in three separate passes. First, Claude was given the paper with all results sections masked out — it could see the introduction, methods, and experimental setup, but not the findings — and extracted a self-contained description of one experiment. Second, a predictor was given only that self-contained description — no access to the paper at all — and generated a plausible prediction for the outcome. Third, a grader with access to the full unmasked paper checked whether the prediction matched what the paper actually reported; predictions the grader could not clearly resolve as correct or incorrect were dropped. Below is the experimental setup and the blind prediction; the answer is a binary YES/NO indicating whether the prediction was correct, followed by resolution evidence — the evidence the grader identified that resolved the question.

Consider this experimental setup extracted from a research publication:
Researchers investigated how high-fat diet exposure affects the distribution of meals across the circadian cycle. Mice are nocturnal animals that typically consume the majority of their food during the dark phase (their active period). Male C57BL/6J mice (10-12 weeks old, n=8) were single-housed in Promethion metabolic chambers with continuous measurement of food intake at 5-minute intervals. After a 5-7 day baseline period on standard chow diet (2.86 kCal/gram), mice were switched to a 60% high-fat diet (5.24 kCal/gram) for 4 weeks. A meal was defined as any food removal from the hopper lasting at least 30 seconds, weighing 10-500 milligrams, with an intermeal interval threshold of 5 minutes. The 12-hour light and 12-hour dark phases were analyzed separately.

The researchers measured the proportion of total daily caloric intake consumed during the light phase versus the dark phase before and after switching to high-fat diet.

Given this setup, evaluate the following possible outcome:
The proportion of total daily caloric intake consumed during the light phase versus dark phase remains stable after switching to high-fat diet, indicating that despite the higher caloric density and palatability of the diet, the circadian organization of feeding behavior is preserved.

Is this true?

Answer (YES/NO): NO